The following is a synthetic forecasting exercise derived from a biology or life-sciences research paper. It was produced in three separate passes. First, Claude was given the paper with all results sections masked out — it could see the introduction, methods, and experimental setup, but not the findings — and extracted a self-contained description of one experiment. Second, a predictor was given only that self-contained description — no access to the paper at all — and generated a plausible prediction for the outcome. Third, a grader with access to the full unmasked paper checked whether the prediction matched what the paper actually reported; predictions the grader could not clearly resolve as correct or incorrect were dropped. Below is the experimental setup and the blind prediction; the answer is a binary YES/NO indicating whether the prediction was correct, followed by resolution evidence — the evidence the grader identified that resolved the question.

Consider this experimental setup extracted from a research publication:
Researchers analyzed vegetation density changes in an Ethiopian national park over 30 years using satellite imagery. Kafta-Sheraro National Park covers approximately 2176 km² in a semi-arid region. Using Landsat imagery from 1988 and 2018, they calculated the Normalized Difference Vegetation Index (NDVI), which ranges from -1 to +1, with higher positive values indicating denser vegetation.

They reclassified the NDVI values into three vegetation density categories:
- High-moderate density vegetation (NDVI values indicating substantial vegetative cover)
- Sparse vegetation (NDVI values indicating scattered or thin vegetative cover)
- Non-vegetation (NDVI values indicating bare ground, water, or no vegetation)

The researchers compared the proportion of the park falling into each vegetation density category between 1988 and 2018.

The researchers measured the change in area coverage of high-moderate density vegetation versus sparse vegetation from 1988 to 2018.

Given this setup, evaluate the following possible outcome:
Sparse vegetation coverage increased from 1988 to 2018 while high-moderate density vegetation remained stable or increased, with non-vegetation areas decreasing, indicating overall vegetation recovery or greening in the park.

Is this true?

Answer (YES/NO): NO